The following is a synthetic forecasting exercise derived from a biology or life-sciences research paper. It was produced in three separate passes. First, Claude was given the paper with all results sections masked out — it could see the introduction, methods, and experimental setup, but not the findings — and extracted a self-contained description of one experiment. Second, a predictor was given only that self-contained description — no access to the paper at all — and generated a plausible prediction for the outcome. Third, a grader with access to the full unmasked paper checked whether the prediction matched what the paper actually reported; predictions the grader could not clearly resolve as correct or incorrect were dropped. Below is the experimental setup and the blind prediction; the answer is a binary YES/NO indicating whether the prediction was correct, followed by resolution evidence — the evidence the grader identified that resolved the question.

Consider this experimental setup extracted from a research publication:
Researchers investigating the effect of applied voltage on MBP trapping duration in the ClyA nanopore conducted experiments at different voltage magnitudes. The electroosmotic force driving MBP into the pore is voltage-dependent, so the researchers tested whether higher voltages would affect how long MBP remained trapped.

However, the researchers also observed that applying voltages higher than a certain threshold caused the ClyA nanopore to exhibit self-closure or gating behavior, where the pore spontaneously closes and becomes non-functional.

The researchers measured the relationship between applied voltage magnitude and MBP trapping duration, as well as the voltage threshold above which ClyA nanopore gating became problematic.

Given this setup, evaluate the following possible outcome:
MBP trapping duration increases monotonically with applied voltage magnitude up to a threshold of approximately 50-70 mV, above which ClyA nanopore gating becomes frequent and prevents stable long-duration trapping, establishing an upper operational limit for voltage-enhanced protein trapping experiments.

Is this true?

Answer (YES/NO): NO